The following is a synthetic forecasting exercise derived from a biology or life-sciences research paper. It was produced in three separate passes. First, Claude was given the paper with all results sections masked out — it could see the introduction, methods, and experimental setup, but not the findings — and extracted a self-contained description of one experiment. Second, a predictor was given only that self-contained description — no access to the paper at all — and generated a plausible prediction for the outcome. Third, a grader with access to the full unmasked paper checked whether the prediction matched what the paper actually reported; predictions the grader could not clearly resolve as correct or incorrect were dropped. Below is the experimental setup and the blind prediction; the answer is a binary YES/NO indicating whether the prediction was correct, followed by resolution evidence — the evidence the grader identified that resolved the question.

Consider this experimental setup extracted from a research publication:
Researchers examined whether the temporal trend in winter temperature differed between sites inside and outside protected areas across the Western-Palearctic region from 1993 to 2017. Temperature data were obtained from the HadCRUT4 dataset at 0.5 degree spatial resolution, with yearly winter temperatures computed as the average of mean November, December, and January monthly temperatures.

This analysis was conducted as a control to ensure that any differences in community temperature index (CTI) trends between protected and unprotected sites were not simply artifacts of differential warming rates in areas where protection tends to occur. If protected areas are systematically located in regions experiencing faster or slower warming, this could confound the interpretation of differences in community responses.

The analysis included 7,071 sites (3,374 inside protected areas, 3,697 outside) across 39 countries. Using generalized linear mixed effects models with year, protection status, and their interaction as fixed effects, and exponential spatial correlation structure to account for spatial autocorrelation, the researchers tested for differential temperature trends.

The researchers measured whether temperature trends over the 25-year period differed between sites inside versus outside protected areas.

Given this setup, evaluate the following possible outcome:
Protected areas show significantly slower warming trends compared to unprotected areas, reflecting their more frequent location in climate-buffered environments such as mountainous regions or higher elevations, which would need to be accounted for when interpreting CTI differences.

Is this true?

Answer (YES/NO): NO